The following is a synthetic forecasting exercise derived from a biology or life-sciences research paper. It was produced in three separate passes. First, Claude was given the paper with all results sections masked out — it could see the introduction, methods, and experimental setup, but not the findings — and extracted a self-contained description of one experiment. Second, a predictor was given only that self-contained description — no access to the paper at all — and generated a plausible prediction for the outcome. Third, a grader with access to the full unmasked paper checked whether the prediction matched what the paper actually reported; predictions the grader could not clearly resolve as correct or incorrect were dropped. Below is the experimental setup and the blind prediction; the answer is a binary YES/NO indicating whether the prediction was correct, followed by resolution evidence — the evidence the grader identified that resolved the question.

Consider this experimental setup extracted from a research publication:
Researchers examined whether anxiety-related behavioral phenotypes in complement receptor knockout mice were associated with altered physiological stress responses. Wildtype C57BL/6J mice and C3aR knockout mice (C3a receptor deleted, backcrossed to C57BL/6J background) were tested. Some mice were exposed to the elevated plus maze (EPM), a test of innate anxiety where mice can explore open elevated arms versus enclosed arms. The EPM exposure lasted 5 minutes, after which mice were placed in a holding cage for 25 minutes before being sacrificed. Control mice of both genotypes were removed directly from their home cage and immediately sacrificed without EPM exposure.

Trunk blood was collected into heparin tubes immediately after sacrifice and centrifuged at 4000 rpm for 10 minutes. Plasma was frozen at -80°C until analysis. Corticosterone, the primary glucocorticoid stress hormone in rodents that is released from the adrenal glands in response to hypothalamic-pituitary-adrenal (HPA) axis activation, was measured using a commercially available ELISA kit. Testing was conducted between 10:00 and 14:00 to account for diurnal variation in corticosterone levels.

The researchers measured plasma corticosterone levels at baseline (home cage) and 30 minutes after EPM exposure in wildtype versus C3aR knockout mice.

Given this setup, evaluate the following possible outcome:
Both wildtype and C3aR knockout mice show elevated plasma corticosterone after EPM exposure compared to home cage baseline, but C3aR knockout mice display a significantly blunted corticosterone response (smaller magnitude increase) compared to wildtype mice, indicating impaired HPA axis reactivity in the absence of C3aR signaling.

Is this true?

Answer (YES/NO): NO